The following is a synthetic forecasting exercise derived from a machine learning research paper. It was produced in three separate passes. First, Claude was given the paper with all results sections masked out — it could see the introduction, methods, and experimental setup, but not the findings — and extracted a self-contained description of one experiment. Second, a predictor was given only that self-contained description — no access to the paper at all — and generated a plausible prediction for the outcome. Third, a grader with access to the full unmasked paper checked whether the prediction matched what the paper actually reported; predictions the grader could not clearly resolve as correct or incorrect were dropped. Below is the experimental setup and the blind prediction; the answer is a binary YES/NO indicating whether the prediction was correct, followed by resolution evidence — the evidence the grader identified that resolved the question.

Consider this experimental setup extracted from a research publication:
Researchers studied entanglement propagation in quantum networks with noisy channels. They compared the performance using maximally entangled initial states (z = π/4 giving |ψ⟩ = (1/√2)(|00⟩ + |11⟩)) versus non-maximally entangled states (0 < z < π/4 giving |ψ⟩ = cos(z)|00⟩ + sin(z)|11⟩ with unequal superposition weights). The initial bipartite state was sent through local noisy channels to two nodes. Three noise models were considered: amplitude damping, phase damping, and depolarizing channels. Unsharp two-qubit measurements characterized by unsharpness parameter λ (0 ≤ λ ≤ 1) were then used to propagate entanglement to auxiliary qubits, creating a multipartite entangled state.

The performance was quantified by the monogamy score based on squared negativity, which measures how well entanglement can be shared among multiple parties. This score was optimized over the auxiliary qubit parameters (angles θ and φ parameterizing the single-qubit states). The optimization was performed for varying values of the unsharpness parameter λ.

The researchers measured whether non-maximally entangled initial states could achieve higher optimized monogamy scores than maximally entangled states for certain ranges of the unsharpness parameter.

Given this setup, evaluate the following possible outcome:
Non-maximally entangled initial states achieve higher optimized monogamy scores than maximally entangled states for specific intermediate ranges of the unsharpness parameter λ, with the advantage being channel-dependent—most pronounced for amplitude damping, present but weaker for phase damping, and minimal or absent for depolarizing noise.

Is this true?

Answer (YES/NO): NO